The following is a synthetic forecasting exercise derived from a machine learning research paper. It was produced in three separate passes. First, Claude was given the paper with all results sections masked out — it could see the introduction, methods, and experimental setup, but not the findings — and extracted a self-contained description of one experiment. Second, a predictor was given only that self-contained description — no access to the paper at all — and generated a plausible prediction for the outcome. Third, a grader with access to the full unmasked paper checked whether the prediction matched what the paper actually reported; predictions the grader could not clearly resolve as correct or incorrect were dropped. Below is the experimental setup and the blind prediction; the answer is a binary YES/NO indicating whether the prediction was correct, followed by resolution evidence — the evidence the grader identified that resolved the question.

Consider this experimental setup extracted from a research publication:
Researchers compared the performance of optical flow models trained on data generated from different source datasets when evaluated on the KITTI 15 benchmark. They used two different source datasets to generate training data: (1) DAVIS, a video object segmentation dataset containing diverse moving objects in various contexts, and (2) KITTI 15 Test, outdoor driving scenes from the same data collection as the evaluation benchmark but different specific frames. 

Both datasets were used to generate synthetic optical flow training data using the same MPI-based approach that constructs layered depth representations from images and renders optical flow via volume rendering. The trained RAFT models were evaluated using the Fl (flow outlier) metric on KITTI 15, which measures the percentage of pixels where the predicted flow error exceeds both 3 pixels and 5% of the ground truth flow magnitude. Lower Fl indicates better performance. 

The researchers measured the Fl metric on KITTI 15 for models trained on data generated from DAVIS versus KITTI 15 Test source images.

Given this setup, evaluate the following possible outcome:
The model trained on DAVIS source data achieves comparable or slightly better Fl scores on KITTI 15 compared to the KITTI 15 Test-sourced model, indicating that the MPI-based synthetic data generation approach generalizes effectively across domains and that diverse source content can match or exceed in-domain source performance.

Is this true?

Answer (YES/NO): NO